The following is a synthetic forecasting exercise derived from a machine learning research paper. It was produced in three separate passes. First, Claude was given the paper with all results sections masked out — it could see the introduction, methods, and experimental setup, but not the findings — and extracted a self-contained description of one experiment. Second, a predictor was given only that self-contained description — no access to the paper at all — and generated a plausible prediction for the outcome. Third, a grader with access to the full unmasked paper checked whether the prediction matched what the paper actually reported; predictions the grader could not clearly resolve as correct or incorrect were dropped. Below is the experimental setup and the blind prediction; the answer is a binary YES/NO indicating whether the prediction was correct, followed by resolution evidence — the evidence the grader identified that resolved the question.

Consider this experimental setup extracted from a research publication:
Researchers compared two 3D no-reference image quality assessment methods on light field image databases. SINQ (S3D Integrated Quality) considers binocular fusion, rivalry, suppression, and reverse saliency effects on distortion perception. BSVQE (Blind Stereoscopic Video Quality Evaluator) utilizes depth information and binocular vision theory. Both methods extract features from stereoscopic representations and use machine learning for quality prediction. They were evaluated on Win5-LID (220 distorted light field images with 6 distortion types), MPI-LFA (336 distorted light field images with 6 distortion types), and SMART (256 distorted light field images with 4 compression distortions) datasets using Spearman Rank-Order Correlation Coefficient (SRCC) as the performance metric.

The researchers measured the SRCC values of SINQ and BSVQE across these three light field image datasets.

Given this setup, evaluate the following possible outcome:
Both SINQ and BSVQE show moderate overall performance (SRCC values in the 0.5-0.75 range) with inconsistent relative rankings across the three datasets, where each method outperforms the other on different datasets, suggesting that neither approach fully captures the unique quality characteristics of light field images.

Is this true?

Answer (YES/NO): NO